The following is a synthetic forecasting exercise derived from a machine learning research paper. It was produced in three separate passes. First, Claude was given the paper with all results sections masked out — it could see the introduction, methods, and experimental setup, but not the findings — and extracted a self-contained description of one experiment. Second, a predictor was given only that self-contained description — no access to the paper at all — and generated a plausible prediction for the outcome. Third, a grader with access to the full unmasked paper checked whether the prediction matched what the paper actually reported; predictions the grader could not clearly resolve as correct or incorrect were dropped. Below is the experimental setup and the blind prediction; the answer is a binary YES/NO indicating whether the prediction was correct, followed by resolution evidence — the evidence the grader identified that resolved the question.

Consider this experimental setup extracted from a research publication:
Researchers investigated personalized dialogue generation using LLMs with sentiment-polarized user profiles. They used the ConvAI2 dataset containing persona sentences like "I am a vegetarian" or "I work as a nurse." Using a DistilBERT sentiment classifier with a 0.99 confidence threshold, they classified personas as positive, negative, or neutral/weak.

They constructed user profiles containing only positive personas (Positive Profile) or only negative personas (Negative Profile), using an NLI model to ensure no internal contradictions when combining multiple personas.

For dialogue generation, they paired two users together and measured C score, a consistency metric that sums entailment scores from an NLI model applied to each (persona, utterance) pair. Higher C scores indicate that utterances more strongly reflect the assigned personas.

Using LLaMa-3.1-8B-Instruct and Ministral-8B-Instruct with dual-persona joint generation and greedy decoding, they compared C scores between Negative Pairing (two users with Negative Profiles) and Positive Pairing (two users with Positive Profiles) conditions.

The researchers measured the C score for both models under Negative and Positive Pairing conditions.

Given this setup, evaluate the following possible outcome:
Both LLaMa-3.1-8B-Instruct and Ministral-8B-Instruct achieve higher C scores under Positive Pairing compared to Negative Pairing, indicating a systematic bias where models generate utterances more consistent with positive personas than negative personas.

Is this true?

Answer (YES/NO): NO